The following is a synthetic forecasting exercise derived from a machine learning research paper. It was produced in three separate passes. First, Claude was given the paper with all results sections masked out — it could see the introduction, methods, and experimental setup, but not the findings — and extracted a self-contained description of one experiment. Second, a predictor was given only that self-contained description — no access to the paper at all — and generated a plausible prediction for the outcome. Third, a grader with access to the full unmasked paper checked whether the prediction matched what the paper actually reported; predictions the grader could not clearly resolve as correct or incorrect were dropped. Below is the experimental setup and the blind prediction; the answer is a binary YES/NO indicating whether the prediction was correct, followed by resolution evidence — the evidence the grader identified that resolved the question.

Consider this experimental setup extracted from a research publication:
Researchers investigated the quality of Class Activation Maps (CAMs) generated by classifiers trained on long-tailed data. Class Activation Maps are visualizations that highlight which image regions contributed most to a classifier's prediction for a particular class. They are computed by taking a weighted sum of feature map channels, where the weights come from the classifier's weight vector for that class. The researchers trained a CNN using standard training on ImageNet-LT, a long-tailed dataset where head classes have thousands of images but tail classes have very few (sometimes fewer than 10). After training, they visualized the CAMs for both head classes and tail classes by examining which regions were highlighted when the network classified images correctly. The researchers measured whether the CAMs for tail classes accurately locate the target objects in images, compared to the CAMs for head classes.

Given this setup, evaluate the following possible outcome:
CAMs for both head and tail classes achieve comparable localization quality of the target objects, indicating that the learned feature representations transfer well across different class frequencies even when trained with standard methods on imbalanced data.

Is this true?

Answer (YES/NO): NO